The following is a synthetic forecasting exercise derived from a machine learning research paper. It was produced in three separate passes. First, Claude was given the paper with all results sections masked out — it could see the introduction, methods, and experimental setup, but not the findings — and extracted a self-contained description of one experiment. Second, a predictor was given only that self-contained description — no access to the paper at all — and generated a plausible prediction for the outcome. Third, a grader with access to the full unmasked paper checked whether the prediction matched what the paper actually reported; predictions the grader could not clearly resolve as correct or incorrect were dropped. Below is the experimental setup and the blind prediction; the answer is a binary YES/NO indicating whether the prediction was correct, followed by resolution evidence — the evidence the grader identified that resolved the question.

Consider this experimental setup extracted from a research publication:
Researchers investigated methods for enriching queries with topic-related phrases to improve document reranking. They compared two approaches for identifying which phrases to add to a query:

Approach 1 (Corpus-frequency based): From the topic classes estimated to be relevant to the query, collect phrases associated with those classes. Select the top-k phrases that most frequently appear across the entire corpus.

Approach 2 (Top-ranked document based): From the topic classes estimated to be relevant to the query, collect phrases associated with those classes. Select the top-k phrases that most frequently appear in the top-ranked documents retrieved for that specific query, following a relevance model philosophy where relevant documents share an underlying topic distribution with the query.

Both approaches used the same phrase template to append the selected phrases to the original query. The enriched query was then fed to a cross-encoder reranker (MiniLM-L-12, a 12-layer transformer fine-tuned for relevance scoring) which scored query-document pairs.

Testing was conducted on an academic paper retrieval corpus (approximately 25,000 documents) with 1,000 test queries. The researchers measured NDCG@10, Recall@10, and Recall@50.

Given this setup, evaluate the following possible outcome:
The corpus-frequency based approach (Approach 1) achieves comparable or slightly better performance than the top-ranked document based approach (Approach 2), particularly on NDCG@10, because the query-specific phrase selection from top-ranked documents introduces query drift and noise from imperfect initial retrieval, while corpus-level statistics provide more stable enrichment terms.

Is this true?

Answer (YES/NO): NO